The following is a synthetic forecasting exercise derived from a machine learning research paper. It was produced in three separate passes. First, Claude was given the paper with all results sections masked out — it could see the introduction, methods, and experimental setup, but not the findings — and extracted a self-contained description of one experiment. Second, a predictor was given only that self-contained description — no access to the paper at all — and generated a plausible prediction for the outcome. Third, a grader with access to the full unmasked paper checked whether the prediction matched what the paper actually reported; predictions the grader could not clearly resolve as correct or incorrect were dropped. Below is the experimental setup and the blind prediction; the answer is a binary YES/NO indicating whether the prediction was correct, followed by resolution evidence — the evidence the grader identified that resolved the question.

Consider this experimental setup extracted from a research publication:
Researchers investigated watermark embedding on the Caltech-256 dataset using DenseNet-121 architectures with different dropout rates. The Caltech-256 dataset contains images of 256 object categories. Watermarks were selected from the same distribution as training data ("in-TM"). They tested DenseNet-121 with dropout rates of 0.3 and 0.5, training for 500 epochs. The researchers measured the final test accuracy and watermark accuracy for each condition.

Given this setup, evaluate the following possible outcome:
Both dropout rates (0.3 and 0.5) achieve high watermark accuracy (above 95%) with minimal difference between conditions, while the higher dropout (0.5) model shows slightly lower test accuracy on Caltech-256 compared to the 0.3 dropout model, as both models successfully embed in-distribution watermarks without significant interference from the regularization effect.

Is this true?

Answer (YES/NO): NO